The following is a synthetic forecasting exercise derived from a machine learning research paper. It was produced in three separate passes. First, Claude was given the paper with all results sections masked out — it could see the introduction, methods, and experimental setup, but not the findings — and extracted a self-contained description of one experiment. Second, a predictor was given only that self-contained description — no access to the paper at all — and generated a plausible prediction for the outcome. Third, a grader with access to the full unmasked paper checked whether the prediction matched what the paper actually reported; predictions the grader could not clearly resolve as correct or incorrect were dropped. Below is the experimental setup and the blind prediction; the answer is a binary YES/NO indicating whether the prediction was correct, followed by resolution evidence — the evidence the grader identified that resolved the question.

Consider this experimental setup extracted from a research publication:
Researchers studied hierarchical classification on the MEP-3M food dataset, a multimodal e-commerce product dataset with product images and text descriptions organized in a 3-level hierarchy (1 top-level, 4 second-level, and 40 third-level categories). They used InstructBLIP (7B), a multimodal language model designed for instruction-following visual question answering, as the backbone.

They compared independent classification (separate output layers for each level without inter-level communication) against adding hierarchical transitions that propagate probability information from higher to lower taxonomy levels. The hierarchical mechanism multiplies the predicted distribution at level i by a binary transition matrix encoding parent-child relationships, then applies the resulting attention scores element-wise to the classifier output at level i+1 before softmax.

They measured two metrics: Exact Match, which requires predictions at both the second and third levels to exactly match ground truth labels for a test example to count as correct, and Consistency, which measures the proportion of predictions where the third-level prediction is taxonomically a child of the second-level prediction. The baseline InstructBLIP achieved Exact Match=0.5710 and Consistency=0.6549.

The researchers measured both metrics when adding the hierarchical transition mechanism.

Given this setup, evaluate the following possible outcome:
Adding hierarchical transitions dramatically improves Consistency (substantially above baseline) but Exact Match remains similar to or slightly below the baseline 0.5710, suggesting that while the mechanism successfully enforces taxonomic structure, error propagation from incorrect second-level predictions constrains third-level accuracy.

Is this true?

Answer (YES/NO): NO